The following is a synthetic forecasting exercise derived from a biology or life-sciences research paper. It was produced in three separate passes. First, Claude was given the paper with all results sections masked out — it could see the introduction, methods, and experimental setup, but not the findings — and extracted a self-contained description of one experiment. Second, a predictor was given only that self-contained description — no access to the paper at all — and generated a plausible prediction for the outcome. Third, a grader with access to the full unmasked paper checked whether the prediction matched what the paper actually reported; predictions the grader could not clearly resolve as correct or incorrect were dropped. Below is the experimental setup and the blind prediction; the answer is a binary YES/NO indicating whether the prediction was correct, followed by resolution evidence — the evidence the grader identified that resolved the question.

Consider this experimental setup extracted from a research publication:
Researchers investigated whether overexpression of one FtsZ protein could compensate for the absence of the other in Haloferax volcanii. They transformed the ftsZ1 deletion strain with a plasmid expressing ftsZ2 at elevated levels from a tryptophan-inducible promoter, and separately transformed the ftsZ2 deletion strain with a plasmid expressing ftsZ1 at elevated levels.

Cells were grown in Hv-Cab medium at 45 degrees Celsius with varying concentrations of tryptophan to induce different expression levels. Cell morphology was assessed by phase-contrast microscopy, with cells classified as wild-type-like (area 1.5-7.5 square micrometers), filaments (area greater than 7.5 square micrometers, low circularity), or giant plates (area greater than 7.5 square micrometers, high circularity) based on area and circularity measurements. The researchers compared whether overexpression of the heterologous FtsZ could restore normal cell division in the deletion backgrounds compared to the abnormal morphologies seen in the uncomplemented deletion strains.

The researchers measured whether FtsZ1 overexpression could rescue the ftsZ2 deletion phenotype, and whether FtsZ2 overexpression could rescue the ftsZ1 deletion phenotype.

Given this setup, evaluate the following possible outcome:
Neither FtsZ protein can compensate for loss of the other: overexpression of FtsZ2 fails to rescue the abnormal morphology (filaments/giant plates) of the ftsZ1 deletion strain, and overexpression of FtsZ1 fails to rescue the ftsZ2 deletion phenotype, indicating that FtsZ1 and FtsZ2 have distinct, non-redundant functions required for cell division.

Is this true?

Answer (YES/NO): NO